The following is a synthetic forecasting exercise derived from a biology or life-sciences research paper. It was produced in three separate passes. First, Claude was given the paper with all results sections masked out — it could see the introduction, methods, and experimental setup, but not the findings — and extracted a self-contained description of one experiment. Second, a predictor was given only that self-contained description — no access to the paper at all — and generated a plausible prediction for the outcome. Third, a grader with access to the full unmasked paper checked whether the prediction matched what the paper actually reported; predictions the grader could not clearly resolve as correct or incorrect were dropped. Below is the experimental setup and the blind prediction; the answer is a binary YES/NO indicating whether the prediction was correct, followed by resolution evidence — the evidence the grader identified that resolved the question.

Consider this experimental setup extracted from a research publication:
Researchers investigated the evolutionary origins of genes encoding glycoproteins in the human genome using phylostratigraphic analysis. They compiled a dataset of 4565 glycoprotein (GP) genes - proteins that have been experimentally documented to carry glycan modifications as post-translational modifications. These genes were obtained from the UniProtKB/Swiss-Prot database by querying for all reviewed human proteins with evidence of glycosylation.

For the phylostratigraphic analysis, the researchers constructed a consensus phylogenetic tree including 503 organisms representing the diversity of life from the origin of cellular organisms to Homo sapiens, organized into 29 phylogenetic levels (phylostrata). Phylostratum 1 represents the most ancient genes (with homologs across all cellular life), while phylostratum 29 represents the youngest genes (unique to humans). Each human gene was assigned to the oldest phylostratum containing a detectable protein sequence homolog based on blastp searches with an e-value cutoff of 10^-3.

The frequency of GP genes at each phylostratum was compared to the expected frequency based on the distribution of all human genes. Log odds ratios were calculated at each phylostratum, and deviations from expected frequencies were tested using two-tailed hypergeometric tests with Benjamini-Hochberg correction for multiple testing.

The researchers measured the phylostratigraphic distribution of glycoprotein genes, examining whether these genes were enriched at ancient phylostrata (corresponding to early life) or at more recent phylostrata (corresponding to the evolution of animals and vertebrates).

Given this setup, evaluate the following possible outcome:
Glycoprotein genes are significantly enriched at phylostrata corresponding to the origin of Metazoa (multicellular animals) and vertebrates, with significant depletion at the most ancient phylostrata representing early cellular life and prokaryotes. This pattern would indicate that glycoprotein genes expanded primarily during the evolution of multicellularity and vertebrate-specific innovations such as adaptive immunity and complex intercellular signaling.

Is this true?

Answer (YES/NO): NO